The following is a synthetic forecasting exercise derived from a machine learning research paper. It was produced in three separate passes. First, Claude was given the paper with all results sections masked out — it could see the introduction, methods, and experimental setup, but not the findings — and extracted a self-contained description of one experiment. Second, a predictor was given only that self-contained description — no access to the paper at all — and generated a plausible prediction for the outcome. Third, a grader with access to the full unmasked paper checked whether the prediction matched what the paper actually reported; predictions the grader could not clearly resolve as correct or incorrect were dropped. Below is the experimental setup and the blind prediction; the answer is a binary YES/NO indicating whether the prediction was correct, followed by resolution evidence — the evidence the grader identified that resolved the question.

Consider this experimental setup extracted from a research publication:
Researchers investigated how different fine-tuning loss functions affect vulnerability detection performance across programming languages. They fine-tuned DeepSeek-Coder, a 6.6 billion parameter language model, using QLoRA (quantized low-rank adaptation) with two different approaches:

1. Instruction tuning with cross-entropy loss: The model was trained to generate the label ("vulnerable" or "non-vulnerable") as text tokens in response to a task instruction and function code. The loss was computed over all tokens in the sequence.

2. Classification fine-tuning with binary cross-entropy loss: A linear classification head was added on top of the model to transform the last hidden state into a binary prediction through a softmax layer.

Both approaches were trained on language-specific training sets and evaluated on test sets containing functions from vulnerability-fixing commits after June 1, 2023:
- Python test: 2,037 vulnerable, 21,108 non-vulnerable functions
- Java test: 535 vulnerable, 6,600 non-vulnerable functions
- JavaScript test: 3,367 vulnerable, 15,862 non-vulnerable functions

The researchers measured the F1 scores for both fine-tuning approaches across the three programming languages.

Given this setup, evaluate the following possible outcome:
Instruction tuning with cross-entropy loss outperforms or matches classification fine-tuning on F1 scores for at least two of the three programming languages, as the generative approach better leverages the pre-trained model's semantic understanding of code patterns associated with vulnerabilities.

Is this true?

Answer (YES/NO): NO